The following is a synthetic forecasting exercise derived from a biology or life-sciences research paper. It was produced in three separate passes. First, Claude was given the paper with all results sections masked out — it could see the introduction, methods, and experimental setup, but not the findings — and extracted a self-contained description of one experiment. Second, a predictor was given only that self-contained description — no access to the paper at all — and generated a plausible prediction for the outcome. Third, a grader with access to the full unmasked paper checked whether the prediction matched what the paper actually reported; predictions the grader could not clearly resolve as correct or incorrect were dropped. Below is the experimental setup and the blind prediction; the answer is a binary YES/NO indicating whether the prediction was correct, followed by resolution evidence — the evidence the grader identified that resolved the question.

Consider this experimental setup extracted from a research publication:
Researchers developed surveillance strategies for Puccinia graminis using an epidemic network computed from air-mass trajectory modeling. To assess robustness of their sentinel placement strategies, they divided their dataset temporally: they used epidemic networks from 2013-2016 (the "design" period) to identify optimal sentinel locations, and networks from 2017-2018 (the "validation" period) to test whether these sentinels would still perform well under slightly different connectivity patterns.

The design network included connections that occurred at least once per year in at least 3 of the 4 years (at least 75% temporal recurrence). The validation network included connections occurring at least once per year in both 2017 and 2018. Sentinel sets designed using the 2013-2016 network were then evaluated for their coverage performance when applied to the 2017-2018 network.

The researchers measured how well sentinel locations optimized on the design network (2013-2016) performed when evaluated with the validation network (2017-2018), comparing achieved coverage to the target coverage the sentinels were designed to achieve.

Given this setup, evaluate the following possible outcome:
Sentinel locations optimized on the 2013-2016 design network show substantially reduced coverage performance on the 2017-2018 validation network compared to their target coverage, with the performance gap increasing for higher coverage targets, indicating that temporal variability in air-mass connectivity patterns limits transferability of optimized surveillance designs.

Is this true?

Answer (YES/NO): NO